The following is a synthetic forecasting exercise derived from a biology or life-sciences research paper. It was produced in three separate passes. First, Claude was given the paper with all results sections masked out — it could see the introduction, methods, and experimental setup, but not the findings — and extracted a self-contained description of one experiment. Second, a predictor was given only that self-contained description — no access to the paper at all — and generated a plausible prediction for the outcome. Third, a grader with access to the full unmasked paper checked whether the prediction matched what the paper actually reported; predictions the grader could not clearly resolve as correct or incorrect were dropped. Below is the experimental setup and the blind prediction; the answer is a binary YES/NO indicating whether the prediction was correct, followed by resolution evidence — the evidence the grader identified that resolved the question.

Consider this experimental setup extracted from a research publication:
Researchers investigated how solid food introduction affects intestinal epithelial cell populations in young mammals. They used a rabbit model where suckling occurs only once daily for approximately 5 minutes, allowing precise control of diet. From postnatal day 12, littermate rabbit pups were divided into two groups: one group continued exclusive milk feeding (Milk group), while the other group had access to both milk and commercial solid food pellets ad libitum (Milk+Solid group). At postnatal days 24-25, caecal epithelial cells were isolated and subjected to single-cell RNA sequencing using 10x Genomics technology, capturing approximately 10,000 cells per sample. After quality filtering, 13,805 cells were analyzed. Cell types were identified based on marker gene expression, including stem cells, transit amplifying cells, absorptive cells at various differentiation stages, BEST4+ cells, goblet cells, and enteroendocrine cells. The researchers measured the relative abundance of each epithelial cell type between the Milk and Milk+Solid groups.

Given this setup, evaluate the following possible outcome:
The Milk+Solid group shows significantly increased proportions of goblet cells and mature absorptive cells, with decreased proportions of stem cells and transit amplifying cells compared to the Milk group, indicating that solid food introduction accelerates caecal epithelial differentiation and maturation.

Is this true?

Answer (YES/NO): NO